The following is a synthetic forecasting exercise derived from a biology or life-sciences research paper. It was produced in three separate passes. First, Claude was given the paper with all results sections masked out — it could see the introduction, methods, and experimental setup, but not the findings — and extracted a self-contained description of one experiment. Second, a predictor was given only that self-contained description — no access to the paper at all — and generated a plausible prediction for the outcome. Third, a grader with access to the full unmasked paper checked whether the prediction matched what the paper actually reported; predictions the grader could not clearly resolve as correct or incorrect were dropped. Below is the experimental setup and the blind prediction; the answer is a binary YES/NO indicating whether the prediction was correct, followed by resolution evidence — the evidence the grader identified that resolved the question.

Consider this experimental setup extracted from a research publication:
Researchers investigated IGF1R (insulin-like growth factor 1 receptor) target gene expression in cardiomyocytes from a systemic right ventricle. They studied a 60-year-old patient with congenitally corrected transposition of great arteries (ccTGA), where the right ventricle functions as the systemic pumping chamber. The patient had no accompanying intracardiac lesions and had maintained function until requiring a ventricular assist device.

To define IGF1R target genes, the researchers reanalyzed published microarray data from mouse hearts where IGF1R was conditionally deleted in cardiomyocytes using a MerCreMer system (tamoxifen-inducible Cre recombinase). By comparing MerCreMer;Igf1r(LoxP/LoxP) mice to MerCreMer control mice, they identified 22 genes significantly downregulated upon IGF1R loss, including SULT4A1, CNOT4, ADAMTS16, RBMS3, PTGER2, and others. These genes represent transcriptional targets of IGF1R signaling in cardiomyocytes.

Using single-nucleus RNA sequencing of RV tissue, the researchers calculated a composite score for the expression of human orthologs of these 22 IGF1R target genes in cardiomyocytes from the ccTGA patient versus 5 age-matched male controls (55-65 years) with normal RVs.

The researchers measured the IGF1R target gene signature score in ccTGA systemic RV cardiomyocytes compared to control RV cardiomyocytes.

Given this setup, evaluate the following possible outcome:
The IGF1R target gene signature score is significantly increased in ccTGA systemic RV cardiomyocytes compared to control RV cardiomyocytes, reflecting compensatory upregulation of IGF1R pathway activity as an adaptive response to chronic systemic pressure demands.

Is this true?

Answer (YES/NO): YES